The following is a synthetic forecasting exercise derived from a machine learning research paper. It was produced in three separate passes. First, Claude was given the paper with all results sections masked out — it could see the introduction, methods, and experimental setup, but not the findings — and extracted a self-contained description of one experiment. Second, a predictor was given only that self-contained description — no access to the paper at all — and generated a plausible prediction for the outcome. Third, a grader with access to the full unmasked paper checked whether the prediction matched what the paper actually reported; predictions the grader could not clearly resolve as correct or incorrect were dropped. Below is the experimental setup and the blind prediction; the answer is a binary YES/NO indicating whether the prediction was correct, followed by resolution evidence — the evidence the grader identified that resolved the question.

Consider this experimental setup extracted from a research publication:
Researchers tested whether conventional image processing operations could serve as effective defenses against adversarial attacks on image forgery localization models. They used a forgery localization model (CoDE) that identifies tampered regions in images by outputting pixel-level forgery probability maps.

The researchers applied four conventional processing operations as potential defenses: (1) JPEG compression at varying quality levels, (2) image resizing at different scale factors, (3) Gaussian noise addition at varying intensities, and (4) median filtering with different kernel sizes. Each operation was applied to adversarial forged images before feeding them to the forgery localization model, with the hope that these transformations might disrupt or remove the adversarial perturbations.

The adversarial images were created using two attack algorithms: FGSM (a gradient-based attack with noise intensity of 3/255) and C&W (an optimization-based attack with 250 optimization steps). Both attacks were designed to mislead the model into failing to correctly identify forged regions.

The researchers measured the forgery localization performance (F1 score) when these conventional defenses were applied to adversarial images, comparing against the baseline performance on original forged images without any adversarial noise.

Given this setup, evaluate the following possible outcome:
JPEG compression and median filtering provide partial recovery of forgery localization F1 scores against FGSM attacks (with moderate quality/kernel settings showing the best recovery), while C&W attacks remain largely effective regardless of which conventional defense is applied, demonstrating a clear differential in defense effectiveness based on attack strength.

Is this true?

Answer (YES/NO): NO